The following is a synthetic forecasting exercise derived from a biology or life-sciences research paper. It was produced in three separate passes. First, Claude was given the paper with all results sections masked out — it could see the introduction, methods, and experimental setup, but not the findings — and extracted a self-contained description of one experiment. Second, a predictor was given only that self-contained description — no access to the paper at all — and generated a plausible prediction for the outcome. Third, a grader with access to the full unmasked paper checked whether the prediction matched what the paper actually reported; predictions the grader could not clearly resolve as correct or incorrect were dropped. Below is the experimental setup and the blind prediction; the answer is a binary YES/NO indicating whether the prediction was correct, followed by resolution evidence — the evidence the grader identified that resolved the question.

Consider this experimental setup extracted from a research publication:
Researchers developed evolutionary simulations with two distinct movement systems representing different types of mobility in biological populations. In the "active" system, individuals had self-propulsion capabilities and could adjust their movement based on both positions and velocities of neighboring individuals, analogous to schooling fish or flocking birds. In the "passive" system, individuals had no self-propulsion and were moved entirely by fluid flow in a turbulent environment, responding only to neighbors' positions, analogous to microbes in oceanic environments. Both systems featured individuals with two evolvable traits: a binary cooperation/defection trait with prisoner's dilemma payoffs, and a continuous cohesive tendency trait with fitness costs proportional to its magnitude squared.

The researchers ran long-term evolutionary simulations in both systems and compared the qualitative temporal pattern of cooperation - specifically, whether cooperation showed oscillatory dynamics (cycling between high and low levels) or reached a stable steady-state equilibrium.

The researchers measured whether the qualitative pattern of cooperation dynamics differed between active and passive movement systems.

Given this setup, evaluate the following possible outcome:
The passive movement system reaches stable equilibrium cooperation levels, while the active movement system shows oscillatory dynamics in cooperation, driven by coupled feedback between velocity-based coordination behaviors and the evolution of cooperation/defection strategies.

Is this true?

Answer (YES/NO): NO